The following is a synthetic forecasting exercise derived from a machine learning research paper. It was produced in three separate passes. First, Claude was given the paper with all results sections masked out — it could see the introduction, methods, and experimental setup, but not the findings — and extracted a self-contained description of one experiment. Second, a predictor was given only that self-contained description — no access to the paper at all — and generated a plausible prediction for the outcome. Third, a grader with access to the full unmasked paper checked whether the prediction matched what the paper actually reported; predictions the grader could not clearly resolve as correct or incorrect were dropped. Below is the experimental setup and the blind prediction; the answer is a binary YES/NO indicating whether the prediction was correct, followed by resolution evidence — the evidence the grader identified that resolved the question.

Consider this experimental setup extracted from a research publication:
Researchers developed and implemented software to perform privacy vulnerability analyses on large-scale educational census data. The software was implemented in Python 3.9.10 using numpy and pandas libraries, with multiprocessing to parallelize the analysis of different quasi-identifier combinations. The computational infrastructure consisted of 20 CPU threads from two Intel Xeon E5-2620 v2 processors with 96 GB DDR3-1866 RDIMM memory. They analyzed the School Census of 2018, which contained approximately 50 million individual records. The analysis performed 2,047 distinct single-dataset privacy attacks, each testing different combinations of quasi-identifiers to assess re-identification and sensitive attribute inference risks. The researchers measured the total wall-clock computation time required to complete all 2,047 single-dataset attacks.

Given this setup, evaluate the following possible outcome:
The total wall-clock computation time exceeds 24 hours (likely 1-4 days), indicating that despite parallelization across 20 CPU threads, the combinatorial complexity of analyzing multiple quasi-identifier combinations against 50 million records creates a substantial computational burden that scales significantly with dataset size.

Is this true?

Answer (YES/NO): YES